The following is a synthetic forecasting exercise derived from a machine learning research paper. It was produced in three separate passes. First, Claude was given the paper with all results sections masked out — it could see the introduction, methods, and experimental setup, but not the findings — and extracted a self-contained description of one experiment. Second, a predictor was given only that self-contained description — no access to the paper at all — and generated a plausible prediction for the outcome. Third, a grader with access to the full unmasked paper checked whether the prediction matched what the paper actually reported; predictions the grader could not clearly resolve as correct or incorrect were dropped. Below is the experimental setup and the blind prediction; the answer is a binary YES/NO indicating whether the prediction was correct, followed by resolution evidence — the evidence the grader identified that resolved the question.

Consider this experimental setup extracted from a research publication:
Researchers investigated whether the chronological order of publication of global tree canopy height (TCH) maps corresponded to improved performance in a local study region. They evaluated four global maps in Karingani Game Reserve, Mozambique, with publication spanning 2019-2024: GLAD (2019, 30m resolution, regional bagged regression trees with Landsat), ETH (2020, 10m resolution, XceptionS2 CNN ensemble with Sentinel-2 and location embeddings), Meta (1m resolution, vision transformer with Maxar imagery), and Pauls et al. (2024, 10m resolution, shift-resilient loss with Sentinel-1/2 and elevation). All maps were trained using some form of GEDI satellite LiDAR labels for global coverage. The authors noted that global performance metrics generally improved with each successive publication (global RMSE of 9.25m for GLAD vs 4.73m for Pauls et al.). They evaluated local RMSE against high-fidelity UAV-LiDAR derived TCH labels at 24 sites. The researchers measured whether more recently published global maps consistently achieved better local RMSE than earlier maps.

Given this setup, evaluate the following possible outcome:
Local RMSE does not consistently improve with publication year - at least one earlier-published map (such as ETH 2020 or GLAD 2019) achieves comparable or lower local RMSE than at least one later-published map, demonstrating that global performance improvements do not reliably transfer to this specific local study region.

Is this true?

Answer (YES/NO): YES